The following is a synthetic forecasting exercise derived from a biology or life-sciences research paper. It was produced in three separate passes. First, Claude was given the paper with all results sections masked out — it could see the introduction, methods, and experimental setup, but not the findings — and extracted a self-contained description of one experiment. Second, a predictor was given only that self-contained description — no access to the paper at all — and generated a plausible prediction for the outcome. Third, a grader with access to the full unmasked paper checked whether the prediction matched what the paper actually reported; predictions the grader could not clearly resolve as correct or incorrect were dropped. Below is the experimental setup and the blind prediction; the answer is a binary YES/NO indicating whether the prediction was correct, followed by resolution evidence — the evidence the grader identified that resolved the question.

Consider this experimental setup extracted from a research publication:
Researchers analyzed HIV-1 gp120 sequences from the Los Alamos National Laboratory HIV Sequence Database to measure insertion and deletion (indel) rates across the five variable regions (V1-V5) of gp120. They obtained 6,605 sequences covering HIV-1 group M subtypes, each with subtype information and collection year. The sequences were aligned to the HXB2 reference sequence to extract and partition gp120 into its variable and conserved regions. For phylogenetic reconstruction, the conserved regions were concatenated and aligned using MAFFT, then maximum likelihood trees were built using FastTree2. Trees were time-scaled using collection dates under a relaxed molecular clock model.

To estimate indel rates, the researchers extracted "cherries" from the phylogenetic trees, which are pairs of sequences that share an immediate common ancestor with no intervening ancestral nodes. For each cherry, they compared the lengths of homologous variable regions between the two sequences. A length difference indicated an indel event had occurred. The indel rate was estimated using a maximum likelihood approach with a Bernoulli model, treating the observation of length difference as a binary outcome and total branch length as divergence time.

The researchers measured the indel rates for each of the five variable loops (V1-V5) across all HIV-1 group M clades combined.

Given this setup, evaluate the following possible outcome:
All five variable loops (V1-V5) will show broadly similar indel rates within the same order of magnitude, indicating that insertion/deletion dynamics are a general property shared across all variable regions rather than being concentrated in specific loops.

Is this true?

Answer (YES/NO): NO